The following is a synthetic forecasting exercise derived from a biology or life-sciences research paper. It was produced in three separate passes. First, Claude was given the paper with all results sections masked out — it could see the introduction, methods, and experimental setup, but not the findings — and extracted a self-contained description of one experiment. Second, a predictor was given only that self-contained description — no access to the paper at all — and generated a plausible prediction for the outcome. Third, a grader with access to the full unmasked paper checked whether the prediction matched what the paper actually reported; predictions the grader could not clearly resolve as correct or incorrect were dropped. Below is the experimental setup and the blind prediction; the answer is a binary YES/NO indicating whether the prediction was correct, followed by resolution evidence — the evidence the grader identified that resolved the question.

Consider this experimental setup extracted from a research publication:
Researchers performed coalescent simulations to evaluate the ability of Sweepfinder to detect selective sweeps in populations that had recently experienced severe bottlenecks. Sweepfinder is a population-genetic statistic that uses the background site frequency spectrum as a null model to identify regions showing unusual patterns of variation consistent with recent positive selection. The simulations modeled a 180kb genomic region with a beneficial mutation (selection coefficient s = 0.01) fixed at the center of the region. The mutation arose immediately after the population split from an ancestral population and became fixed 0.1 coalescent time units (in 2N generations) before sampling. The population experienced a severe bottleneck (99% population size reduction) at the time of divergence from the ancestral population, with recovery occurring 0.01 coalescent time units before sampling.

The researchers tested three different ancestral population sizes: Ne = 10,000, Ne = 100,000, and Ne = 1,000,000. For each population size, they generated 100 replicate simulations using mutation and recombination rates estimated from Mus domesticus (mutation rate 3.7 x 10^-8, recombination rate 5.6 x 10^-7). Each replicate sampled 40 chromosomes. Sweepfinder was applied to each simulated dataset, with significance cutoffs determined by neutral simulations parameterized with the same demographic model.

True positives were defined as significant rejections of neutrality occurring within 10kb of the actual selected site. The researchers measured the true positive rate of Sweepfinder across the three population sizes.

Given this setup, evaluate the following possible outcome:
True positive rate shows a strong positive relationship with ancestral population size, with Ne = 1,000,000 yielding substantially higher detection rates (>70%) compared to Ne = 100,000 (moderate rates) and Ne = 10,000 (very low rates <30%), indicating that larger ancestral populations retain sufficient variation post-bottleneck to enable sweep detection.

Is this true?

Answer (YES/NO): NO